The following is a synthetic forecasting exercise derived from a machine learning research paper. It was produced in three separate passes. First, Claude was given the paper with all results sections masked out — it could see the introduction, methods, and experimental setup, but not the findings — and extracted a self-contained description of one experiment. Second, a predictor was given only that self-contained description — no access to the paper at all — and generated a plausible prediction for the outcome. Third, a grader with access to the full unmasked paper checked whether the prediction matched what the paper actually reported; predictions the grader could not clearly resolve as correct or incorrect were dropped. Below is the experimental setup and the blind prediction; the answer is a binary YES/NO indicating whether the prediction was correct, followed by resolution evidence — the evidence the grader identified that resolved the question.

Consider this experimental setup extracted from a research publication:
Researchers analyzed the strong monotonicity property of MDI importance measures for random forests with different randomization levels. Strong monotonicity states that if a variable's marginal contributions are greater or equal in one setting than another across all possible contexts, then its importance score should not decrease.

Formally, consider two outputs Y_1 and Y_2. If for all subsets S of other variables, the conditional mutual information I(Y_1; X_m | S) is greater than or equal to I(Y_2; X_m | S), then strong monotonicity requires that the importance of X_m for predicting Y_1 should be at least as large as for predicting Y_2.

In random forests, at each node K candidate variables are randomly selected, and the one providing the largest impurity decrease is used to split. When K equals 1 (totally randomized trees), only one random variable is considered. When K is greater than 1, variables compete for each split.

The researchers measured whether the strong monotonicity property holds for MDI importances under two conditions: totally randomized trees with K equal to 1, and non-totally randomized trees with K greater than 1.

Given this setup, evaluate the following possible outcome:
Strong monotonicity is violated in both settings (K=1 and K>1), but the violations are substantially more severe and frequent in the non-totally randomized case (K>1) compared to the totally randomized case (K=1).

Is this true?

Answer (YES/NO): NO